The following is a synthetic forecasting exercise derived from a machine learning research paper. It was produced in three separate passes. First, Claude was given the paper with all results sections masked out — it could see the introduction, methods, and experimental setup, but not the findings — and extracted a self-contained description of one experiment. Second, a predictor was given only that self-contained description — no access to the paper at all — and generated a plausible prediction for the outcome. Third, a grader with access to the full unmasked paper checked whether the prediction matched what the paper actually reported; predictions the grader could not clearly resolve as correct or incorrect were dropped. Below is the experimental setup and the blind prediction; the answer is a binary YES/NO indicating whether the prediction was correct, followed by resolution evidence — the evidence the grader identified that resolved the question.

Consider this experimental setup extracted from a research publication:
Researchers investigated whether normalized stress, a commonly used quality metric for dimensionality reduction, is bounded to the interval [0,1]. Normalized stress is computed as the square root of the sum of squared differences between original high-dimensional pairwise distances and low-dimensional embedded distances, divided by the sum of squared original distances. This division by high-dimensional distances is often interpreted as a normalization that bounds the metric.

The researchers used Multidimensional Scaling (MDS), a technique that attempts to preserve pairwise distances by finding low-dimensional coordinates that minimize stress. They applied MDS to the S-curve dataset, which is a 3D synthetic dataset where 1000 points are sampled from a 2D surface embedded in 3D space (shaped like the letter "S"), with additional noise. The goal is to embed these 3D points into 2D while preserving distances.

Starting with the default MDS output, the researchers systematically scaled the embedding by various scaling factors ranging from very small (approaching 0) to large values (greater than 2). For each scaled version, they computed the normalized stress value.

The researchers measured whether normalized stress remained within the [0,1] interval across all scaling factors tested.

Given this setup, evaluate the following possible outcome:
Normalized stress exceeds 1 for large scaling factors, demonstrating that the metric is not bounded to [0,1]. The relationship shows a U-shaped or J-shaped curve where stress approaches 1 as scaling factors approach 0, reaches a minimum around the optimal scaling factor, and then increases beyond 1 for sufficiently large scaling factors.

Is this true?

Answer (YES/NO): YES